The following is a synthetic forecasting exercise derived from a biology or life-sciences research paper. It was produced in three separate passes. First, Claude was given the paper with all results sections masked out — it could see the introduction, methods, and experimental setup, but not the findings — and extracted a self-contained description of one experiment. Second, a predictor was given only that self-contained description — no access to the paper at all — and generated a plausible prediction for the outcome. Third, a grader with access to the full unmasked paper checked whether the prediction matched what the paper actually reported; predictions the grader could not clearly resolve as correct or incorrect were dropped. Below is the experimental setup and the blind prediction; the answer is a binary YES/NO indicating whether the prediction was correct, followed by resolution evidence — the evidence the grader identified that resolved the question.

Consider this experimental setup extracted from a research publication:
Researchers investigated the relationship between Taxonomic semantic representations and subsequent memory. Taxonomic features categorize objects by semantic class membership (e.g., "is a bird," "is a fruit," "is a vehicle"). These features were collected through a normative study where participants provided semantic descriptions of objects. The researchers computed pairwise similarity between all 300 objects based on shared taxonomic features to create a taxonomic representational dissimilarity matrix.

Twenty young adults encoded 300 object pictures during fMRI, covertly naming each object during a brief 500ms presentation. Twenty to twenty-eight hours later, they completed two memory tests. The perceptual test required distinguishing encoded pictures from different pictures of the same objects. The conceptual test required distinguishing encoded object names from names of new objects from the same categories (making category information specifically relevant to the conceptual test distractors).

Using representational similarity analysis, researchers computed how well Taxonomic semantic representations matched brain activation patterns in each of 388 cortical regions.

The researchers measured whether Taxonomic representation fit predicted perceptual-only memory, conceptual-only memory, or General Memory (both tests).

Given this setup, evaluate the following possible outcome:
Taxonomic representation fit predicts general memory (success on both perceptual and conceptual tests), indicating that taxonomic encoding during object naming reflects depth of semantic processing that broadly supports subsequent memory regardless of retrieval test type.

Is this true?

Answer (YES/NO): NO